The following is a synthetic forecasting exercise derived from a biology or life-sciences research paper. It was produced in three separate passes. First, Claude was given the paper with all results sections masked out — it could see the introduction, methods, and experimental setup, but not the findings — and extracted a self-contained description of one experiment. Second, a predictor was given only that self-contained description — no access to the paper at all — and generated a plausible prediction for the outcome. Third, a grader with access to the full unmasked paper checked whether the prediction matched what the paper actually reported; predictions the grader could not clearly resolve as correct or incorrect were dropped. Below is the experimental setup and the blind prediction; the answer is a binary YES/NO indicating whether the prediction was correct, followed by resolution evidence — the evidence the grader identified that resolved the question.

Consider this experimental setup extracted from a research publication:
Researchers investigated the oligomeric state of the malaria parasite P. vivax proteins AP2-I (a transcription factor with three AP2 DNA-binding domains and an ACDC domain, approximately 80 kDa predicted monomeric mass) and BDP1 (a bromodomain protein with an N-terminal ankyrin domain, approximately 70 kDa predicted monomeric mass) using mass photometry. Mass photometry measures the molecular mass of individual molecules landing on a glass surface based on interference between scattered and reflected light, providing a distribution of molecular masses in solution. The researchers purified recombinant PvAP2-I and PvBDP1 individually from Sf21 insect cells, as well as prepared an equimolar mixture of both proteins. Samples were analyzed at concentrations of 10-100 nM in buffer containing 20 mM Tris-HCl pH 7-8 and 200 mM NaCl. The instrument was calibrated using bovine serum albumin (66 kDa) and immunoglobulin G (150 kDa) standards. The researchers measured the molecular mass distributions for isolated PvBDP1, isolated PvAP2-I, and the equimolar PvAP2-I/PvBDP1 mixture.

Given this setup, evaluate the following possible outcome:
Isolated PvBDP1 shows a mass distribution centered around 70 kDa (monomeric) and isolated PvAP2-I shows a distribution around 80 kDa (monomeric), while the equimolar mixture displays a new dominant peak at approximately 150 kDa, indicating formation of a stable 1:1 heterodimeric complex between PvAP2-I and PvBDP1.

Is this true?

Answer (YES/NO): NO